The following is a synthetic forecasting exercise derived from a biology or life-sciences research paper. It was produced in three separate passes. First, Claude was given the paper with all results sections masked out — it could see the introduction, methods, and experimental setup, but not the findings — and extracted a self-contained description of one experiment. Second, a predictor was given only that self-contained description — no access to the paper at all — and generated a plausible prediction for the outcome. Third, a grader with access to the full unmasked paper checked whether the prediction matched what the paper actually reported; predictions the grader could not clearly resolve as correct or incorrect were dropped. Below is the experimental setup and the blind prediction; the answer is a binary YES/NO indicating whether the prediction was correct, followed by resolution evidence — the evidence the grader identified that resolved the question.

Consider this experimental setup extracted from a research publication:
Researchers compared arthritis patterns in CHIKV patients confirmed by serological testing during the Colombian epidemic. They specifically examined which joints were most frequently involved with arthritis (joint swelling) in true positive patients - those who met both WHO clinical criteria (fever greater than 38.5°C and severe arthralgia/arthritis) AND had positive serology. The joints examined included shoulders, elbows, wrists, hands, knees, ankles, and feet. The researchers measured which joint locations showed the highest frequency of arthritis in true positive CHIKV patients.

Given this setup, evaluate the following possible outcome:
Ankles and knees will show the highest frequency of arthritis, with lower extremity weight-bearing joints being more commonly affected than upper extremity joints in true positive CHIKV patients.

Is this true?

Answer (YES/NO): NO